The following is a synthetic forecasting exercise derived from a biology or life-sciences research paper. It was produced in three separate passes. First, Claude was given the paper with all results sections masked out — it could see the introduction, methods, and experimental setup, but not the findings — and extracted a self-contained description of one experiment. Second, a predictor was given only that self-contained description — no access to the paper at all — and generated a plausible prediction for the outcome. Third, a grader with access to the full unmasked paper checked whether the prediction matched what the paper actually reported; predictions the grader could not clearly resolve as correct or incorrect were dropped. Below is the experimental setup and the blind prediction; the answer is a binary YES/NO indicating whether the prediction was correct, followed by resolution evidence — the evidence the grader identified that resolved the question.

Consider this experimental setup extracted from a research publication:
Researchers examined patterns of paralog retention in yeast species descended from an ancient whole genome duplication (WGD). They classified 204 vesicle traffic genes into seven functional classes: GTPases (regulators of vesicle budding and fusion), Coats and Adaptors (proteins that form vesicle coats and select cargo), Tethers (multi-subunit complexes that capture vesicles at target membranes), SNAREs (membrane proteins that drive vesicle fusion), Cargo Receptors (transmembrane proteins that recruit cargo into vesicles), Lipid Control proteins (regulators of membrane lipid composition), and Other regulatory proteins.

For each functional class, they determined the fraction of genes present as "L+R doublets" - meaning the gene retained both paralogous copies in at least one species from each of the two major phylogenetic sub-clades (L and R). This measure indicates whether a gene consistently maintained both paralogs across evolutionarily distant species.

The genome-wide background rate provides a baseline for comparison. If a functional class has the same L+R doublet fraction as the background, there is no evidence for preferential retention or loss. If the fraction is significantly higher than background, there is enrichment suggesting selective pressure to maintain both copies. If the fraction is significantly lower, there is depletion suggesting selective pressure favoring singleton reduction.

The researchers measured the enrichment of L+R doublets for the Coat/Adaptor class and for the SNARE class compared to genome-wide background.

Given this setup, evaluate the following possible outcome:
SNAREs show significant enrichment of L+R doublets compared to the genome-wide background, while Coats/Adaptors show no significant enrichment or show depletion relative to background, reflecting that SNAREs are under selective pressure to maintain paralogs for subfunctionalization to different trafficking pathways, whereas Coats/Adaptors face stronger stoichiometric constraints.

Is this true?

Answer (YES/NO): NO